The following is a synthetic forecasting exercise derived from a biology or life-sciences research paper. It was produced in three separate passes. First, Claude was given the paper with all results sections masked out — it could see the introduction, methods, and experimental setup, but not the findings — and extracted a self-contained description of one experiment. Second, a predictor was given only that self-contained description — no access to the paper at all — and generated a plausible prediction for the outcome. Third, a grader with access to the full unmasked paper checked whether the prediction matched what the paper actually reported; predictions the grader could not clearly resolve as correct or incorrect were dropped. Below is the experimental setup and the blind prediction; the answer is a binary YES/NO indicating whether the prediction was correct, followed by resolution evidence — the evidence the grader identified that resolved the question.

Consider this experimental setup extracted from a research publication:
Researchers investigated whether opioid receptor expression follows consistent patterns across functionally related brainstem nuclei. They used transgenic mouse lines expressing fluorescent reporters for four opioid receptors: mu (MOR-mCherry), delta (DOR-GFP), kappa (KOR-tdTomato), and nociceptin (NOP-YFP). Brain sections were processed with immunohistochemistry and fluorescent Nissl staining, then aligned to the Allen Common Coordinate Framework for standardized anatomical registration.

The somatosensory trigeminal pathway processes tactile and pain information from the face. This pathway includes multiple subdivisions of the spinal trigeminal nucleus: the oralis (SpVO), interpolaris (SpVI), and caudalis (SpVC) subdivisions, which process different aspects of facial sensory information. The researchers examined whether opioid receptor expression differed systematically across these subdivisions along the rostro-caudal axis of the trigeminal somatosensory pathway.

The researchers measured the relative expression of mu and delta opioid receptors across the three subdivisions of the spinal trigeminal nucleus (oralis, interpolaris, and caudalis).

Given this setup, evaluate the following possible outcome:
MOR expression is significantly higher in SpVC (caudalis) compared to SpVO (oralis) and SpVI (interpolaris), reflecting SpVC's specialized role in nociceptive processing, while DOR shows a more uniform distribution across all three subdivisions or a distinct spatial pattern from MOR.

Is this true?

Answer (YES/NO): NO